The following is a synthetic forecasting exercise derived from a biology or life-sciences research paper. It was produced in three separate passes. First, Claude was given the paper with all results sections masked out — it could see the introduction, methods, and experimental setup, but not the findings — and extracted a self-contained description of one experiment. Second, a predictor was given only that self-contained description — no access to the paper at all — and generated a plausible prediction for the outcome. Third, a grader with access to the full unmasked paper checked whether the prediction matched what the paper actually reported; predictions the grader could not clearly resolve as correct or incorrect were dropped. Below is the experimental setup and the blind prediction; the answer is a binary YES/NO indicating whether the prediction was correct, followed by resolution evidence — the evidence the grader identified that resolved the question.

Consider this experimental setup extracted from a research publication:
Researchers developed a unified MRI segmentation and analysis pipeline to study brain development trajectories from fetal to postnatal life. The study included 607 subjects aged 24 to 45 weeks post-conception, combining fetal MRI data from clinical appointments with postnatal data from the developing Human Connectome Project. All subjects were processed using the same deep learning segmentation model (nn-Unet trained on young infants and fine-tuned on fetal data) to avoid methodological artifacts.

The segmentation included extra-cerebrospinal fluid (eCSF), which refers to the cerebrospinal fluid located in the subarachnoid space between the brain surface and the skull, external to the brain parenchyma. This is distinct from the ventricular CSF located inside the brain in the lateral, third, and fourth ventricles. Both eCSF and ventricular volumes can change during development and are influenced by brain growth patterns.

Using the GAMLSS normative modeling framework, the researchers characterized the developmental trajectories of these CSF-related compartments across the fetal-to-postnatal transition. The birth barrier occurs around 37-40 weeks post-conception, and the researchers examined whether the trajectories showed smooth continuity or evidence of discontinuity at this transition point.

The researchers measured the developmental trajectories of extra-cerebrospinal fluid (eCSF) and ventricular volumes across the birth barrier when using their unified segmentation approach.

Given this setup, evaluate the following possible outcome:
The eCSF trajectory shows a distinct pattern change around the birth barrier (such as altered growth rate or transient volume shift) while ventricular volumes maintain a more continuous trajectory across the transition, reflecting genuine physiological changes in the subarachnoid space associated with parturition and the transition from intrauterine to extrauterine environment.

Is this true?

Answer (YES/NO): NO